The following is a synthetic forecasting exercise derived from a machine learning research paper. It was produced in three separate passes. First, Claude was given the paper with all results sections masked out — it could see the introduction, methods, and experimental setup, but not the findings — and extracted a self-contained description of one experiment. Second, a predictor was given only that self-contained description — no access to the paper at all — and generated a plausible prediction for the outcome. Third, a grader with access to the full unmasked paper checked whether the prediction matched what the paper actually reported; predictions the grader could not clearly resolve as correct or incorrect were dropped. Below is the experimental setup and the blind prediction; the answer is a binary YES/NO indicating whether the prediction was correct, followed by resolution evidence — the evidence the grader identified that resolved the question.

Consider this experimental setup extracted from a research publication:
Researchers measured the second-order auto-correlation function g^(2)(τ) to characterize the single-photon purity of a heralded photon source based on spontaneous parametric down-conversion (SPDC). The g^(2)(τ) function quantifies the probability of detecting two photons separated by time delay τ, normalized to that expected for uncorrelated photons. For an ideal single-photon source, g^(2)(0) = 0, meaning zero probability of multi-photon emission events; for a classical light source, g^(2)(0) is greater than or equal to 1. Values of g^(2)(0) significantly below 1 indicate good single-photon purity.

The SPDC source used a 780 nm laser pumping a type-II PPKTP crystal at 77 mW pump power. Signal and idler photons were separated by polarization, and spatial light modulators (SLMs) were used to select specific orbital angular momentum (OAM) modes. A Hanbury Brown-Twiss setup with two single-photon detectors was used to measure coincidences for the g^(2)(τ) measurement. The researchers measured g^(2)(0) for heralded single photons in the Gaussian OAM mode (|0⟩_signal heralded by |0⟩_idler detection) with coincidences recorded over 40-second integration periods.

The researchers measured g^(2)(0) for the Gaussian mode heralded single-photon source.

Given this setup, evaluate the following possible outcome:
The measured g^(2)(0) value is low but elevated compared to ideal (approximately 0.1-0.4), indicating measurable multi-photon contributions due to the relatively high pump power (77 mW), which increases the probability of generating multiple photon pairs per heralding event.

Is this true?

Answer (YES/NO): NO